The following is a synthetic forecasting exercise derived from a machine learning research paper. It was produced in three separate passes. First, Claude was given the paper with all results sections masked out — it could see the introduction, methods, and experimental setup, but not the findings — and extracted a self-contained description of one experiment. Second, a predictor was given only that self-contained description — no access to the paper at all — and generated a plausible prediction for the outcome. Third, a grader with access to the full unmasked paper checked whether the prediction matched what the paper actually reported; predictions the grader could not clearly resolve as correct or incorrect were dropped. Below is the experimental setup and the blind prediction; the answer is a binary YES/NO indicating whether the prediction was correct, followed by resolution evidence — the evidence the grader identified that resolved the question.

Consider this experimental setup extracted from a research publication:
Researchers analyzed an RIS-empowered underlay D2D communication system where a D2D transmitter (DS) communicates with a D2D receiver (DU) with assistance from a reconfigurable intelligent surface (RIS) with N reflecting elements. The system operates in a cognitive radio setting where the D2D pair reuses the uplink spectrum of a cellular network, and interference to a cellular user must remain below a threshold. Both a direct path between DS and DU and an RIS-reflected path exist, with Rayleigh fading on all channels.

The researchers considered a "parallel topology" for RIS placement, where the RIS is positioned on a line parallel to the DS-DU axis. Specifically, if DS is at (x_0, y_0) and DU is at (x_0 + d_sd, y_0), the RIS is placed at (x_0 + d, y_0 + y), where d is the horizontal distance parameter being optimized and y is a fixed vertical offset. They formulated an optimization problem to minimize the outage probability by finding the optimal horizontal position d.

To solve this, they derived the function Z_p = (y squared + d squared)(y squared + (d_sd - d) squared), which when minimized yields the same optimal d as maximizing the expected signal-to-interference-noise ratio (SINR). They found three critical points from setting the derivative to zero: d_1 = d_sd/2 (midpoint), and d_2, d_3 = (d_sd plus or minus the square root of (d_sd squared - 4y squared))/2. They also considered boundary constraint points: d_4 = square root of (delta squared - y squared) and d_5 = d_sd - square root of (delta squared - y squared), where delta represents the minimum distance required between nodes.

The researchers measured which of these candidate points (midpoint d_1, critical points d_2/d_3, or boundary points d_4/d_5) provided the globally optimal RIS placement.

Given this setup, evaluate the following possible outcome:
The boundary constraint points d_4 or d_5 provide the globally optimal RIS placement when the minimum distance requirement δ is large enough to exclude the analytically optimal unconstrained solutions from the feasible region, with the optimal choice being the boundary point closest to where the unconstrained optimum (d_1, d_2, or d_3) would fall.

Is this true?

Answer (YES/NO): NO